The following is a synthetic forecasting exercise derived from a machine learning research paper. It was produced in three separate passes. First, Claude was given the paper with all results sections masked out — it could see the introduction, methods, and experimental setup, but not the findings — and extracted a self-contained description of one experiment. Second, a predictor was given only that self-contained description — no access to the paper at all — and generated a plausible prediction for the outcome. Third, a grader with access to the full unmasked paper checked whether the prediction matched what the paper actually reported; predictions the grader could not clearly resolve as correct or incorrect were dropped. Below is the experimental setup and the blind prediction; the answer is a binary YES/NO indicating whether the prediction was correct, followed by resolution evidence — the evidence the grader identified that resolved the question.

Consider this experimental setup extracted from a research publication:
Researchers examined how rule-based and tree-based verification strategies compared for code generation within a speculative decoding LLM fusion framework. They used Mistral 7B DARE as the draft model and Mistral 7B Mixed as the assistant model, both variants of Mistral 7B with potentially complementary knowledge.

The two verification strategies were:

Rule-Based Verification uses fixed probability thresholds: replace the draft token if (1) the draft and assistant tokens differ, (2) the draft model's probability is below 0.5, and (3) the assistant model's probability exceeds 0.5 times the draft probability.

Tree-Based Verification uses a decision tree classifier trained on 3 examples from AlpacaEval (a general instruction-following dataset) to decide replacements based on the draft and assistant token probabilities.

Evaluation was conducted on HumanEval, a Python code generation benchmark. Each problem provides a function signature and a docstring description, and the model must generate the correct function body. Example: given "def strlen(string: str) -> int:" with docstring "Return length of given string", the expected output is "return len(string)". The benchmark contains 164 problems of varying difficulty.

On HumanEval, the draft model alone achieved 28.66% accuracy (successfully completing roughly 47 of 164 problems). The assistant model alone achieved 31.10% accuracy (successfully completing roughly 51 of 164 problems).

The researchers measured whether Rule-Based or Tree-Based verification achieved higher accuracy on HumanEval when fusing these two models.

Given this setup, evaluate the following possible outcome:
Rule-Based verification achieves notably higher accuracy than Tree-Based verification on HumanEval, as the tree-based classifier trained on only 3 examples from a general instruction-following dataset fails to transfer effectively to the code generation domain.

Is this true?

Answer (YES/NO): YES